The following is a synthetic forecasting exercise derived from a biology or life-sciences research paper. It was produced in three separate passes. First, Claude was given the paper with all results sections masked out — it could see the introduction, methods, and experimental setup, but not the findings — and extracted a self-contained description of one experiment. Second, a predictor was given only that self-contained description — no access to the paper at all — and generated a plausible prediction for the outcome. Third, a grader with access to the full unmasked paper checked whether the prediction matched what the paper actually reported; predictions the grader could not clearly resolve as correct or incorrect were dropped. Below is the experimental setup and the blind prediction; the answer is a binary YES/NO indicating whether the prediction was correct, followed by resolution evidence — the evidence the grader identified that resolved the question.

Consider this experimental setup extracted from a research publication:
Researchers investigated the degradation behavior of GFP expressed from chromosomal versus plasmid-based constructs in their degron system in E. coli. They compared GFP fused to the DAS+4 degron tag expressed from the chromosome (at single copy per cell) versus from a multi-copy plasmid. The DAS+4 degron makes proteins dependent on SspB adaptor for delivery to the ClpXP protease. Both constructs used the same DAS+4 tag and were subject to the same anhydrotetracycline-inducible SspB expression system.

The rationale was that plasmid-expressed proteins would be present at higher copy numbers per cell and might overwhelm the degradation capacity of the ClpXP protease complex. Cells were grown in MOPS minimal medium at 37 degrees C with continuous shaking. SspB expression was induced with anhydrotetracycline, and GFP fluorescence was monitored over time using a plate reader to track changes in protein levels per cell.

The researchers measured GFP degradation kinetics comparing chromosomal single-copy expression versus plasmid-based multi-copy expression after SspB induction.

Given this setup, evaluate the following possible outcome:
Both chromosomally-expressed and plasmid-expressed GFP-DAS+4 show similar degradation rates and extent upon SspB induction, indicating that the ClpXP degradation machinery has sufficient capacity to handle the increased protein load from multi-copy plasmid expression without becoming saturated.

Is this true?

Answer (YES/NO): NO